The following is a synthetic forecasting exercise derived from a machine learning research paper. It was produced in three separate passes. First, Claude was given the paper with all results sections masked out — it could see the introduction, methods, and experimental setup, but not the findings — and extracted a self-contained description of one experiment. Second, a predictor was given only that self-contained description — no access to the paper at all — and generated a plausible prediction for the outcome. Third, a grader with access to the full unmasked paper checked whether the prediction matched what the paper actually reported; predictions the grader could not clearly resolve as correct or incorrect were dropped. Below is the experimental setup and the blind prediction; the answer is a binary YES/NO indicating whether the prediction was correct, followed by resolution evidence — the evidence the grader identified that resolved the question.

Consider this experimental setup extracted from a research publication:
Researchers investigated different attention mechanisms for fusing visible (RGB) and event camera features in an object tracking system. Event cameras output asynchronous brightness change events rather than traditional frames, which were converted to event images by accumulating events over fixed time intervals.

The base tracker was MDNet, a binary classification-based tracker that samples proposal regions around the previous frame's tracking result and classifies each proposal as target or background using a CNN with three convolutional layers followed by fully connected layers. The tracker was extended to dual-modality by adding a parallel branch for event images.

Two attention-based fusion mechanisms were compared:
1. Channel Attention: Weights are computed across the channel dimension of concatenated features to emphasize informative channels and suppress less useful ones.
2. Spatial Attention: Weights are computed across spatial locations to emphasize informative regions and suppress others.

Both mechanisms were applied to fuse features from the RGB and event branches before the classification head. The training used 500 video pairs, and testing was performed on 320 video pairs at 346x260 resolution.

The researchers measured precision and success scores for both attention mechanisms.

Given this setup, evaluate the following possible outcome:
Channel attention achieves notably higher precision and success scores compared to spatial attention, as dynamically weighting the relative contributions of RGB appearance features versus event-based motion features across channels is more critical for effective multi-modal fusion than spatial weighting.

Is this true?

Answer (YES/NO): NO